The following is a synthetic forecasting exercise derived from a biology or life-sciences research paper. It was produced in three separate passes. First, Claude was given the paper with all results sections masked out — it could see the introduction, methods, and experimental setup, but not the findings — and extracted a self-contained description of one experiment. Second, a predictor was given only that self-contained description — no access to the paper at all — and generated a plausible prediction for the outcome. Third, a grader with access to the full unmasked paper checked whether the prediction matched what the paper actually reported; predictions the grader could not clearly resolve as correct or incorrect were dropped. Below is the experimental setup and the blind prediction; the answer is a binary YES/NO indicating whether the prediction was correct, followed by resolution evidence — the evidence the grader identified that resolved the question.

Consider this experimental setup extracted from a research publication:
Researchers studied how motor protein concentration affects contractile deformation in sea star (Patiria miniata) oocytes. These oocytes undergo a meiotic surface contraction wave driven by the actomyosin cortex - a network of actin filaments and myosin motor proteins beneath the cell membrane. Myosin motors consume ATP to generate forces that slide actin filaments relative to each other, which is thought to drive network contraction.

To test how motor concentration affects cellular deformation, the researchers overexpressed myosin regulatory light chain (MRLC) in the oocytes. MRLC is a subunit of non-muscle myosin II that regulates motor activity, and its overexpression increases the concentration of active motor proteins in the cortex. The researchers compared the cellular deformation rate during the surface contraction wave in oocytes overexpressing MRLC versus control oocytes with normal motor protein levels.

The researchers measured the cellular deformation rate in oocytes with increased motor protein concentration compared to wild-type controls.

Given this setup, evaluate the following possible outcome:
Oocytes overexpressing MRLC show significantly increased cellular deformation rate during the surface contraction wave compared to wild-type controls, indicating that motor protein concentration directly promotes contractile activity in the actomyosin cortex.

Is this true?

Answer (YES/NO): NO